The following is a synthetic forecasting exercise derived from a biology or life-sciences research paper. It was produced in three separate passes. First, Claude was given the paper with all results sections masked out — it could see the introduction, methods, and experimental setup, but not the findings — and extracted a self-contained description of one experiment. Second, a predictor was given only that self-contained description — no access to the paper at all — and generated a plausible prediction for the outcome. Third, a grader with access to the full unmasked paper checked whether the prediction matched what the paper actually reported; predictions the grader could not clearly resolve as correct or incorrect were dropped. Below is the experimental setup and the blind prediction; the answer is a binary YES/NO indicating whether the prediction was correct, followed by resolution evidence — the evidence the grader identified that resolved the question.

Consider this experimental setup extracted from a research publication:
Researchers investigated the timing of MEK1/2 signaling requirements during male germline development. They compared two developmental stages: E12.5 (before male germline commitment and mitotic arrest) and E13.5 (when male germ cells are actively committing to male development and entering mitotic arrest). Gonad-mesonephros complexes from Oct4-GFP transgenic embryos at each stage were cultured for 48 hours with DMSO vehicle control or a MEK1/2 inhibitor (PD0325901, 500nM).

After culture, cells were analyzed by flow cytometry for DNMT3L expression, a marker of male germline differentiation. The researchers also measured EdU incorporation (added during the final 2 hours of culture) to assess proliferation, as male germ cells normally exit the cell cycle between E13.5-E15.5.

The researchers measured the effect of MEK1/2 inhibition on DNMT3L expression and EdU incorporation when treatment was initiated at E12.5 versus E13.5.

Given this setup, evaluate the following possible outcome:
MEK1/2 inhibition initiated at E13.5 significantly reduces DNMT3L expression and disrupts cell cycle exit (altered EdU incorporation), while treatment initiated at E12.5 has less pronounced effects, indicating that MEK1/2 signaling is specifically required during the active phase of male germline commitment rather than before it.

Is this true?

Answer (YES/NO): NO